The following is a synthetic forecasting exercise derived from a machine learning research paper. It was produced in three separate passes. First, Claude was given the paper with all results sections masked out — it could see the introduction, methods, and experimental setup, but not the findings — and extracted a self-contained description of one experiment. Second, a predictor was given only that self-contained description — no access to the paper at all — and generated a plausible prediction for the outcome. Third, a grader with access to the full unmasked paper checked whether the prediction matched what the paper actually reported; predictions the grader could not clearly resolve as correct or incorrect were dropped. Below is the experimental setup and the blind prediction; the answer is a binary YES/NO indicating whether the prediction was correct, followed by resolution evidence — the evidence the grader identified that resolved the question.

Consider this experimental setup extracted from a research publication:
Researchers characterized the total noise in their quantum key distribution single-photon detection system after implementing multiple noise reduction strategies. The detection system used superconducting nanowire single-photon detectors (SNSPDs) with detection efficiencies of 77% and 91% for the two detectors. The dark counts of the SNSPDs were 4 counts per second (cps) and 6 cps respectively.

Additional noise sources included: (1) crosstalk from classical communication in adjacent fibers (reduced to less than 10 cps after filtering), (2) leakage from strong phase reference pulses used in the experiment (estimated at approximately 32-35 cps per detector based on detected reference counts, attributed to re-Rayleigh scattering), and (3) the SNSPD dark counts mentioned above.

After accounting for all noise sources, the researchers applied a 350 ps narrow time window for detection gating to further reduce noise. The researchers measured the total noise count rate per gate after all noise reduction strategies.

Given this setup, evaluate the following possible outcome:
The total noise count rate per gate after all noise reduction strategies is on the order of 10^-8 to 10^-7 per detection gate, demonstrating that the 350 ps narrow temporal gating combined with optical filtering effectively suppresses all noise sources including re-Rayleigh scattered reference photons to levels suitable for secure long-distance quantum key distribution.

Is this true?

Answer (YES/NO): NO